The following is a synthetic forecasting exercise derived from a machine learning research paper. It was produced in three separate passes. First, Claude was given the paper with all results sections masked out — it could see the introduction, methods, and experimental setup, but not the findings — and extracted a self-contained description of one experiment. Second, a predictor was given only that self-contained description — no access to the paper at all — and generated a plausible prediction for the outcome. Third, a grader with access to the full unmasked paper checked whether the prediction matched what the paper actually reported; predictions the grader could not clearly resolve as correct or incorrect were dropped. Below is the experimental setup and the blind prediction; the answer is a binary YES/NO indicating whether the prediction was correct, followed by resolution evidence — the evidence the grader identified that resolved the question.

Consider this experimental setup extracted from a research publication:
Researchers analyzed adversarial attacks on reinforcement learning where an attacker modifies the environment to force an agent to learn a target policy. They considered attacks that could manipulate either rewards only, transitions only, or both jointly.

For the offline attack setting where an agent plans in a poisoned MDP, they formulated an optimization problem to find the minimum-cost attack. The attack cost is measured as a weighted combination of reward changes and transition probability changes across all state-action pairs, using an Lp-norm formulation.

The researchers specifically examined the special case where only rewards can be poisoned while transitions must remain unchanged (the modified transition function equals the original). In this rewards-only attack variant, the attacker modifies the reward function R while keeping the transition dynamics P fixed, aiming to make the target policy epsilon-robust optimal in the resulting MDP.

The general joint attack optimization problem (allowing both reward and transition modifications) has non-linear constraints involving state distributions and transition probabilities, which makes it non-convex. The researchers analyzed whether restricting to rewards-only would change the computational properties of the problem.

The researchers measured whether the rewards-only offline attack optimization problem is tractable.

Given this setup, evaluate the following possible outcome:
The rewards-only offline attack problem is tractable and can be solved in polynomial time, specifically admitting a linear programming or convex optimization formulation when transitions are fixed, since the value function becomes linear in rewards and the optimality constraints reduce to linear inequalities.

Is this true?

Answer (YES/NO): YES